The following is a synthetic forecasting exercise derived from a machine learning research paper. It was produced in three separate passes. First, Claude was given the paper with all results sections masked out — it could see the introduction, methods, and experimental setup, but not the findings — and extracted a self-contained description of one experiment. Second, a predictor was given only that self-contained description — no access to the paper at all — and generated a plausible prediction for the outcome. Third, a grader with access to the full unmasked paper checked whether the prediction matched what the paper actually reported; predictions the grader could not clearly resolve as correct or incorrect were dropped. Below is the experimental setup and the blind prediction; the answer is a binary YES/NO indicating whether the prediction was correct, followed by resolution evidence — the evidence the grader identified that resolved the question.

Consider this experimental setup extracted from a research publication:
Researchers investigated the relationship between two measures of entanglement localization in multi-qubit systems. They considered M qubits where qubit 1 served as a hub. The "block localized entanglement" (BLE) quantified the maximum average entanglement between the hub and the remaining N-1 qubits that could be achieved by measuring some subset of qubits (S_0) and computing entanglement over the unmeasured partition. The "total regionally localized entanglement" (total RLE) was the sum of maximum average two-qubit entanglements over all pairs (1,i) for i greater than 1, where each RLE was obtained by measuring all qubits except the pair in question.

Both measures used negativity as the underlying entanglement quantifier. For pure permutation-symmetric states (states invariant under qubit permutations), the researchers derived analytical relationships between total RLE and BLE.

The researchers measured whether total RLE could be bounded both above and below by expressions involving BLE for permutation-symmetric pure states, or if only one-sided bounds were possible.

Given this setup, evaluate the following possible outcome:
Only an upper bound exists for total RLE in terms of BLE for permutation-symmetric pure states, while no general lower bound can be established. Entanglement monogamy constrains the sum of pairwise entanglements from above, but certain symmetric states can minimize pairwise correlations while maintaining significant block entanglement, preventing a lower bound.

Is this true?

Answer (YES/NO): NO